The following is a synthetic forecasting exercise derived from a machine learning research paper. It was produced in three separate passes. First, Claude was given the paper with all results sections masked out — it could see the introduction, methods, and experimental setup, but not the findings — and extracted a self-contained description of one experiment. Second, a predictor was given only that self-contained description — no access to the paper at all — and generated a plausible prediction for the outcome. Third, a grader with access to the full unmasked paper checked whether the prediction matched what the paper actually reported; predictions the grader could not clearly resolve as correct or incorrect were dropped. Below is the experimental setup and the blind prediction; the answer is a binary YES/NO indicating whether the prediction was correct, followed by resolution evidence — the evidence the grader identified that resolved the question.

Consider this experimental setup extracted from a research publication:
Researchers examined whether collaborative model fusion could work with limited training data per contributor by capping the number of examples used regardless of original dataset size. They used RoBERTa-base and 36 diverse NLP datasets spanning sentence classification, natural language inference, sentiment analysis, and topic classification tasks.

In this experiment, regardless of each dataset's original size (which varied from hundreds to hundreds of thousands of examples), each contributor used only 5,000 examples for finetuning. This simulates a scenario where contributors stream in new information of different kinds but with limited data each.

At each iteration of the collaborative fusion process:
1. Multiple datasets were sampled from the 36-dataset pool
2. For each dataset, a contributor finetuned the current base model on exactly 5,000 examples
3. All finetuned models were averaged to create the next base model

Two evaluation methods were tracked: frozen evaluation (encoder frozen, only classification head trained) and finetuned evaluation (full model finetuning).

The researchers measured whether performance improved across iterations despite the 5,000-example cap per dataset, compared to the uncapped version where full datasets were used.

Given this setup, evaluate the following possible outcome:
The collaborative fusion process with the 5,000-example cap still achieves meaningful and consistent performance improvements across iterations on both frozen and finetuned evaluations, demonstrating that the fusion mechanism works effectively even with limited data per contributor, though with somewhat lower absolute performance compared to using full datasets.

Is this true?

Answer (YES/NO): YES